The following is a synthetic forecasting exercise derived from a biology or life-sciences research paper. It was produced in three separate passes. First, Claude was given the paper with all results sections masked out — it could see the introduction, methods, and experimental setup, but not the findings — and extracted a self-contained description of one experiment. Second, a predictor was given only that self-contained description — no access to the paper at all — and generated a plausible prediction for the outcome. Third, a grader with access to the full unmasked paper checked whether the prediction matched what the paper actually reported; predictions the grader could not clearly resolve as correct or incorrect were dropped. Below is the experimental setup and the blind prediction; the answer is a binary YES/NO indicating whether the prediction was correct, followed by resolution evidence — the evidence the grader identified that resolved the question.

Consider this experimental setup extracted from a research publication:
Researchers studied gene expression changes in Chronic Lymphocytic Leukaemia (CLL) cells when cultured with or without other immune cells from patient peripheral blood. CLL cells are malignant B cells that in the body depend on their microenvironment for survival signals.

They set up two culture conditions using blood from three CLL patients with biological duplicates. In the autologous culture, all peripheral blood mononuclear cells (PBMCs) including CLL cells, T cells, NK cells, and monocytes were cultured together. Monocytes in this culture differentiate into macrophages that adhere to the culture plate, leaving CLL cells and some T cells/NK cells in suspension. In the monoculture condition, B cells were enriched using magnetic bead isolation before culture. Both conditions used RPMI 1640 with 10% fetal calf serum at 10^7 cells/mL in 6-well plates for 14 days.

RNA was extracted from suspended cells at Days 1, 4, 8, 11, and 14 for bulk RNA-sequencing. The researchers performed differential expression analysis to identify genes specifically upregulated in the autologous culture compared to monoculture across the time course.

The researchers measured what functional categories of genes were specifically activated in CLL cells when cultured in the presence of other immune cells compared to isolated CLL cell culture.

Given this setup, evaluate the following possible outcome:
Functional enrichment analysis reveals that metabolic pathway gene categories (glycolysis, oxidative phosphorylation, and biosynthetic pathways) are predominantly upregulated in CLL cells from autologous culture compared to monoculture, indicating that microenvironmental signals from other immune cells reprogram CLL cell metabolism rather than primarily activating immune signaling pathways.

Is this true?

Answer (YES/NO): NO